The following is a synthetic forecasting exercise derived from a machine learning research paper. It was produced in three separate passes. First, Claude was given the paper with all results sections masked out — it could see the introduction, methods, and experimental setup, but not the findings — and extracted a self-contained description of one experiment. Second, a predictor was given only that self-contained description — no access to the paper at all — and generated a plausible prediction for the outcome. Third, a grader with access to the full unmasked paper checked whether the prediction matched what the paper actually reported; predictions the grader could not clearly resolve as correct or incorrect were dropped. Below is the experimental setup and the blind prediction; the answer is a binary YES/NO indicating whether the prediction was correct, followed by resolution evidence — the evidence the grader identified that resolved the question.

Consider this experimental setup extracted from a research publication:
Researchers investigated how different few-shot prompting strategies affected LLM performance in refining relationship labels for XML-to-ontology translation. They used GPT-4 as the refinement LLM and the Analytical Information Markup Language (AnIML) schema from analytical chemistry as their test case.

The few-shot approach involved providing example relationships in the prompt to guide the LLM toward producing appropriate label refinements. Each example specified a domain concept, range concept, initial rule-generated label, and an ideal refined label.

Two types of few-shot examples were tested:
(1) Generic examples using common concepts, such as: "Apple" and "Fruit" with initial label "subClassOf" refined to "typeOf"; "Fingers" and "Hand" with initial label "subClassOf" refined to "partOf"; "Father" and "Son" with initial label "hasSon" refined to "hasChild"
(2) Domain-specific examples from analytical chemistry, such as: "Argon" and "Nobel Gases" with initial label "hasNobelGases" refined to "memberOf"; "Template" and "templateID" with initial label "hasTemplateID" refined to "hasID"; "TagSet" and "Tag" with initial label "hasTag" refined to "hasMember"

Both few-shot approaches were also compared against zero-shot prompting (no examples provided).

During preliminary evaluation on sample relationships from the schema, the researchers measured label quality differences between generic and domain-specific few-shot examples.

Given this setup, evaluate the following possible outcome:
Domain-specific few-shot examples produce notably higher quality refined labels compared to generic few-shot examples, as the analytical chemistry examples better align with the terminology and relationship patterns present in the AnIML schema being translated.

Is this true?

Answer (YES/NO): NO